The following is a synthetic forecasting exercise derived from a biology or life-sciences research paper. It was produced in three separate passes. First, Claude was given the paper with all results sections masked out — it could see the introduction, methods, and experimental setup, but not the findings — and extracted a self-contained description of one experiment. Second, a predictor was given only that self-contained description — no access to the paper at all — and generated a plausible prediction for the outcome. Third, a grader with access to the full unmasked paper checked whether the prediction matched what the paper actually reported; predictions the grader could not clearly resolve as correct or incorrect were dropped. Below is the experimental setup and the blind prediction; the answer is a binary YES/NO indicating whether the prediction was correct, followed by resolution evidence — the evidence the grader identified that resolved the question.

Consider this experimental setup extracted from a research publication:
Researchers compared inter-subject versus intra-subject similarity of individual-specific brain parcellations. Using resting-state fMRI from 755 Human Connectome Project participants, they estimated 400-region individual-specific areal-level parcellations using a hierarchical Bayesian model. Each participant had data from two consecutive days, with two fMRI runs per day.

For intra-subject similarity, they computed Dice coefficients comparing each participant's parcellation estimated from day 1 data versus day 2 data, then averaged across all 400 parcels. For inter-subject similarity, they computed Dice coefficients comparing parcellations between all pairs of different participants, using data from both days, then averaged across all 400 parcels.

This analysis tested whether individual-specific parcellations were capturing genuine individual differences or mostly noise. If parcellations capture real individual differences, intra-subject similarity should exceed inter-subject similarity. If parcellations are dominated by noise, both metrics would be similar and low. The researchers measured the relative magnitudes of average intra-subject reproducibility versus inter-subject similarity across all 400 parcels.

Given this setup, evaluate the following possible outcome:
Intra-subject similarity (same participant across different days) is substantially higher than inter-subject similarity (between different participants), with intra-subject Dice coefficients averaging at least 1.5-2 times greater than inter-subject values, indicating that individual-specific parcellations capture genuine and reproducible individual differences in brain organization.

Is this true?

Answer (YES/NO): NO